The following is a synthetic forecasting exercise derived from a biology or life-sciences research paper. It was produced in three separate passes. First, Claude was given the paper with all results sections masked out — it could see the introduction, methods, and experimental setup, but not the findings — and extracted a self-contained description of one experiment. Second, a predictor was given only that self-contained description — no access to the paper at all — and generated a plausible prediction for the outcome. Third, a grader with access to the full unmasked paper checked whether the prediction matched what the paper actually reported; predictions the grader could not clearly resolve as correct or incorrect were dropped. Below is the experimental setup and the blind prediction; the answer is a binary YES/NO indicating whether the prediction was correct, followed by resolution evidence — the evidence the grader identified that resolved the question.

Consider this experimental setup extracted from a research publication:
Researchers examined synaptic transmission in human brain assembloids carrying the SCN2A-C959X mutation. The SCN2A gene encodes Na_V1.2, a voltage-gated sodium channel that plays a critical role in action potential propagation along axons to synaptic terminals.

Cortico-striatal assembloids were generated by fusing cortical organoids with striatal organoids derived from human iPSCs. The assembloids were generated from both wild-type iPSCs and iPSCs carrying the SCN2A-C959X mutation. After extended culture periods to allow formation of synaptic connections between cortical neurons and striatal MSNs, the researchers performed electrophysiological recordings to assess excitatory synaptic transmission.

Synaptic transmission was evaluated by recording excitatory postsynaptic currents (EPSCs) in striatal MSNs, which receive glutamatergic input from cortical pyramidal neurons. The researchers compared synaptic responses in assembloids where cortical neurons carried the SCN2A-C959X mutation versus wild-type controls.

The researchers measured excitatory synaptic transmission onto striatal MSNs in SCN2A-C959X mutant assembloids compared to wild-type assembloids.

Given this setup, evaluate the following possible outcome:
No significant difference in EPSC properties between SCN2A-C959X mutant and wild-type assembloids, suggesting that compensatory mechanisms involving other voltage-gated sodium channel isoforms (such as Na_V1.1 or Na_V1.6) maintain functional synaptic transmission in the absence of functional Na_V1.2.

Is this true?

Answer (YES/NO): NO